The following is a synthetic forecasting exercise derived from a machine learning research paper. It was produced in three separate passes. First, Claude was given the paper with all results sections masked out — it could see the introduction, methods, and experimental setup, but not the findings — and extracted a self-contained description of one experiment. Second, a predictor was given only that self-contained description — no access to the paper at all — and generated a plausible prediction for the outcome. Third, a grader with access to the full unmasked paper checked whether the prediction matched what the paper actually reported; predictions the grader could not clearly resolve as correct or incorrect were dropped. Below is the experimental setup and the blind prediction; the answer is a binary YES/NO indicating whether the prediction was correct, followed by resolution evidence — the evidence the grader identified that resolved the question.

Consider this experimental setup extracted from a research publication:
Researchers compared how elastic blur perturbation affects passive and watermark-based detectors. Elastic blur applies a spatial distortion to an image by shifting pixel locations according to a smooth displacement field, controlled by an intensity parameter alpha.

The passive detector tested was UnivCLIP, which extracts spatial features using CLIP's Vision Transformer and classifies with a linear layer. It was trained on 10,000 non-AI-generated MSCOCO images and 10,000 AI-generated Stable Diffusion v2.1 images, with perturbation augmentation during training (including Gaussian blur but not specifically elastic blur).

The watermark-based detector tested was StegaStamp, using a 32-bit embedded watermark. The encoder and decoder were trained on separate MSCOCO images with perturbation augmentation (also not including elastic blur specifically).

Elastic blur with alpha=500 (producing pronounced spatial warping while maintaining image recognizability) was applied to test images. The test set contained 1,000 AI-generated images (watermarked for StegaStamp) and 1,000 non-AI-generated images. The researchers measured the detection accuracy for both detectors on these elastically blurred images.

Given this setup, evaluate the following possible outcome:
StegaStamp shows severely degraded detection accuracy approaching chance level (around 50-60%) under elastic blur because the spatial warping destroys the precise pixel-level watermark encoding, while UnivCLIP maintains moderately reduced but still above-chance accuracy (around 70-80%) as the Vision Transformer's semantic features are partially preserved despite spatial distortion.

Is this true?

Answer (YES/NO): NO